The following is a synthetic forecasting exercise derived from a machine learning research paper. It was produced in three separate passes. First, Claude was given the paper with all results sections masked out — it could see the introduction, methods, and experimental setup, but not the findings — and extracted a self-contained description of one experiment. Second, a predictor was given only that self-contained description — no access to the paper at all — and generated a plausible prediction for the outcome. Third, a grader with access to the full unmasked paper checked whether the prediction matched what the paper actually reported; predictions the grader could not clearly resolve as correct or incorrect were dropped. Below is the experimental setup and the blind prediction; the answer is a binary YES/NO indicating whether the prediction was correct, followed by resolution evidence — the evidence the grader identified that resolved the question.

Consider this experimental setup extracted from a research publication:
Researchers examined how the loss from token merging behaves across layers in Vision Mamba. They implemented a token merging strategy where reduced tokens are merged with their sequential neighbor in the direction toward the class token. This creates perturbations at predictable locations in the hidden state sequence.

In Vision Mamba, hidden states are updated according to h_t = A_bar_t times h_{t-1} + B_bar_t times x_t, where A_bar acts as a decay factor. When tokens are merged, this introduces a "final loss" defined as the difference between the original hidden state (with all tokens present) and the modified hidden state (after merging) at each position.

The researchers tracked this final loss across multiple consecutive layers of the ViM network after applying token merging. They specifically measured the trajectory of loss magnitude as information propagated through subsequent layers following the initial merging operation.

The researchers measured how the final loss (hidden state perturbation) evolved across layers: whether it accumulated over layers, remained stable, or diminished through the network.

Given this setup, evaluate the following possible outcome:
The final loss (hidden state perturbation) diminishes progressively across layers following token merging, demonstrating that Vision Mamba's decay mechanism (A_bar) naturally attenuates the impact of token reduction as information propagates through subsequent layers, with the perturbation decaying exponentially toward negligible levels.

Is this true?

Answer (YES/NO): YES